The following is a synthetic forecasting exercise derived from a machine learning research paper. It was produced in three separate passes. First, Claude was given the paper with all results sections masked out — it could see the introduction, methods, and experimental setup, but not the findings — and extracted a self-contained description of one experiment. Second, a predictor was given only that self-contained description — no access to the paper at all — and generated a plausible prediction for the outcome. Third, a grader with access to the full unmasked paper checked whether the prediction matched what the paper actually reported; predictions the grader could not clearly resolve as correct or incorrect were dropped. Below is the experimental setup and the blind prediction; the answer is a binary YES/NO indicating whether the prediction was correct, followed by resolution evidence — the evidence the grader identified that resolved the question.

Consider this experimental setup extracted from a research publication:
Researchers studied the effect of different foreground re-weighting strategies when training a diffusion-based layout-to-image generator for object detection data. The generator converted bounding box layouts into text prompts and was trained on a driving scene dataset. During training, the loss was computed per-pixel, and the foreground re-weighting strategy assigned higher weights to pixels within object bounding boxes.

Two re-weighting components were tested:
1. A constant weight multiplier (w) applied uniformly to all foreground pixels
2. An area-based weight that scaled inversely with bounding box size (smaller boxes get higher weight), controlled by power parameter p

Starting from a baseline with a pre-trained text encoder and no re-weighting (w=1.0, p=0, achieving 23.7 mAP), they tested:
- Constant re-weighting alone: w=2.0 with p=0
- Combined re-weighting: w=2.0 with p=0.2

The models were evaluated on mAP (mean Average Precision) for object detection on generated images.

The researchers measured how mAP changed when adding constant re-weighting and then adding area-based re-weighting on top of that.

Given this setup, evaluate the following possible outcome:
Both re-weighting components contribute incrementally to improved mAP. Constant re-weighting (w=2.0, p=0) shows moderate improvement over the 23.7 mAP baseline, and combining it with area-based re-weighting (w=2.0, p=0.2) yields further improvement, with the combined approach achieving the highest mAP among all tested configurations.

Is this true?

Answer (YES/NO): YES